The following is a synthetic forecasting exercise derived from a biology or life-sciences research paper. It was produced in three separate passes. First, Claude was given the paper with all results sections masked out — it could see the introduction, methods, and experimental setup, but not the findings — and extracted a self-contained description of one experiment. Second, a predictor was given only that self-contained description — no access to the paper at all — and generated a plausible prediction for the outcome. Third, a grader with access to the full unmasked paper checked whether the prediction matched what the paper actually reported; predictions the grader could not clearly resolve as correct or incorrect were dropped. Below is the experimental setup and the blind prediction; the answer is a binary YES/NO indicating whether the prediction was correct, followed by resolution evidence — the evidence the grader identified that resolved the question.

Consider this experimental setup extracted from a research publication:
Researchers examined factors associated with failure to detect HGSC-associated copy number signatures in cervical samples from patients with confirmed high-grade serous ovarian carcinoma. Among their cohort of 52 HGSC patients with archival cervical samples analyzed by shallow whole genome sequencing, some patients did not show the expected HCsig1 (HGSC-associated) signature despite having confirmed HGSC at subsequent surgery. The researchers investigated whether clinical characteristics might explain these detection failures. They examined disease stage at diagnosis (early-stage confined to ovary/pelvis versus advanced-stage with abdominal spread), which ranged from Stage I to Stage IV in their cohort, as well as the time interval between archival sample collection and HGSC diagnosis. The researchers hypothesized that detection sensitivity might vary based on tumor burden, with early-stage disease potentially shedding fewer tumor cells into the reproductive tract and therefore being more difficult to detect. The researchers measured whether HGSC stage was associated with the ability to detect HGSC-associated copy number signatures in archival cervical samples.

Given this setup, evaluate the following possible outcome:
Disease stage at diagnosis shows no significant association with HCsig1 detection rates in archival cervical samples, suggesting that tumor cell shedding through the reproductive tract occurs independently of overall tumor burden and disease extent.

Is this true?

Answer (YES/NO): NO